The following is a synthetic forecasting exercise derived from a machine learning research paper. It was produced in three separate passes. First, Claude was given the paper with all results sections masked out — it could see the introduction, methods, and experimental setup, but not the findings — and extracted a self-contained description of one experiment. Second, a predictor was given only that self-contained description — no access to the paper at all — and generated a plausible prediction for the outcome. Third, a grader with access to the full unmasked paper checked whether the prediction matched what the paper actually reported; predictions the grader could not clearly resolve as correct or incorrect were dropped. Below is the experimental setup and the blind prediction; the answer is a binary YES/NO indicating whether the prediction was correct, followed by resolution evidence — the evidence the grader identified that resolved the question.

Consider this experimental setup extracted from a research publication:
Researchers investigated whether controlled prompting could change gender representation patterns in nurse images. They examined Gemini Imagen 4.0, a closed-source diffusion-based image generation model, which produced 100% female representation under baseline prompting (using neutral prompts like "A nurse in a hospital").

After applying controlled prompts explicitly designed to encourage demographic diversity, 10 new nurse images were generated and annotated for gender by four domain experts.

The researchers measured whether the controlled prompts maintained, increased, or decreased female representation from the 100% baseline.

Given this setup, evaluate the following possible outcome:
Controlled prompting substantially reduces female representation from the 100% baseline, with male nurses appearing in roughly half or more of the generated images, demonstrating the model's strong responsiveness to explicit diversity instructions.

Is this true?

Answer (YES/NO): YES